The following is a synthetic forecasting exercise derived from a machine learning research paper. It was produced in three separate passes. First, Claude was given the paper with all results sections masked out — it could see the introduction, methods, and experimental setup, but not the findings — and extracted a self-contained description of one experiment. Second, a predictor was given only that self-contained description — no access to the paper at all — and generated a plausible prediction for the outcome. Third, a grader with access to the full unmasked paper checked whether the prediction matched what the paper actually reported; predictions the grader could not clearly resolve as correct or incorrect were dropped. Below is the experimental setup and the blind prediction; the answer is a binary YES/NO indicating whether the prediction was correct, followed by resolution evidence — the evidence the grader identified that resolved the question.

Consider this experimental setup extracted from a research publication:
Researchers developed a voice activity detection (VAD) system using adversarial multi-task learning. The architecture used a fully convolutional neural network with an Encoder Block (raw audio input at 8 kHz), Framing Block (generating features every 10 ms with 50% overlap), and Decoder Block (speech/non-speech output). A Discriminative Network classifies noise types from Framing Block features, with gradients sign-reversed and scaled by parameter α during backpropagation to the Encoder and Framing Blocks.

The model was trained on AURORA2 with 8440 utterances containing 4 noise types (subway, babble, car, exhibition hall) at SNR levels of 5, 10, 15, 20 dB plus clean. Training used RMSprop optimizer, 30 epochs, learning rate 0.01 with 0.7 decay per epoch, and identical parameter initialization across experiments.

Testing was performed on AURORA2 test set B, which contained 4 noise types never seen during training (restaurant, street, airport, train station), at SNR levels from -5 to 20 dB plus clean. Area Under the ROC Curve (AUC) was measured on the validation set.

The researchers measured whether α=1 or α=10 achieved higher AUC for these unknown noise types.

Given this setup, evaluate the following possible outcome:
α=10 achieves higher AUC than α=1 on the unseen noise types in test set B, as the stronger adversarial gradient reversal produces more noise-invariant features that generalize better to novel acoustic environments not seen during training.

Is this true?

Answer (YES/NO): NO